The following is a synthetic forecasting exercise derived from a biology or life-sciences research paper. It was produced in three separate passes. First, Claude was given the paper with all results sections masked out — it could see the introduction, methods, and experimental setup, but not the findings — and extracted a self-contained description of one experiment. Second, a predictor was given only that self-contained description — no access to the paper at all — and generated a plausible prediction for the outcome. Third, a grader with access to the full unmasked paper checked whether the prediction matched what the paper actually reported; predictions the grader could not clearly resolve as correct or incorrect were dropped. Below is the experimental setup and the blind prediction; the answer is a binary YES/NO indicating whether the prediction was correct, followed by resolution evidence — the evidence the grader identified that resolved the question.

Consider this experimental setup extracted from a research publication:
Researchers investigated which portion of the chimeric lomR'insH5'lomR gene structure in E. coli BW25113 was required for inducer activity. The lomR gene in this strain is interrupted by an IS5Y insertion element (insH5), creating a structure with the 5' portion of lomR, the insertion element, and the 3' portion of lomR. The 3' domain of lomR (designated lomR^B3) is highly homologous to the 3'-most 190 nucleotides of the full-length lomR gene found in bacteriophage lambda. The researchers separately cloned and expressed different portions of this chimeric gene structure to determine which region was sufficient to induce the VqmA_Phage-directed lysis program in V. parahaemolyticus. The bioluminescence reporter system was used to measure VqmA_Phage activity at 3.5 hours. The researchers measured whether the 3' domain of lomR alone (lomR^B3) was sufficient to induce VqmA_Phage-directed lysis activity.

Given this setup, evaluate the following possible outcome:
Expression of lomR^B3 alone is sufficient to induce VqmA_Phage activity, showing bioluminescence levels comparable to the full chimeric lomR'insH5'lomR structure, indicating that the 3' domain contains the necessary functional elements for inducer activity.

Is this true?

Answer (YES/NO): YES